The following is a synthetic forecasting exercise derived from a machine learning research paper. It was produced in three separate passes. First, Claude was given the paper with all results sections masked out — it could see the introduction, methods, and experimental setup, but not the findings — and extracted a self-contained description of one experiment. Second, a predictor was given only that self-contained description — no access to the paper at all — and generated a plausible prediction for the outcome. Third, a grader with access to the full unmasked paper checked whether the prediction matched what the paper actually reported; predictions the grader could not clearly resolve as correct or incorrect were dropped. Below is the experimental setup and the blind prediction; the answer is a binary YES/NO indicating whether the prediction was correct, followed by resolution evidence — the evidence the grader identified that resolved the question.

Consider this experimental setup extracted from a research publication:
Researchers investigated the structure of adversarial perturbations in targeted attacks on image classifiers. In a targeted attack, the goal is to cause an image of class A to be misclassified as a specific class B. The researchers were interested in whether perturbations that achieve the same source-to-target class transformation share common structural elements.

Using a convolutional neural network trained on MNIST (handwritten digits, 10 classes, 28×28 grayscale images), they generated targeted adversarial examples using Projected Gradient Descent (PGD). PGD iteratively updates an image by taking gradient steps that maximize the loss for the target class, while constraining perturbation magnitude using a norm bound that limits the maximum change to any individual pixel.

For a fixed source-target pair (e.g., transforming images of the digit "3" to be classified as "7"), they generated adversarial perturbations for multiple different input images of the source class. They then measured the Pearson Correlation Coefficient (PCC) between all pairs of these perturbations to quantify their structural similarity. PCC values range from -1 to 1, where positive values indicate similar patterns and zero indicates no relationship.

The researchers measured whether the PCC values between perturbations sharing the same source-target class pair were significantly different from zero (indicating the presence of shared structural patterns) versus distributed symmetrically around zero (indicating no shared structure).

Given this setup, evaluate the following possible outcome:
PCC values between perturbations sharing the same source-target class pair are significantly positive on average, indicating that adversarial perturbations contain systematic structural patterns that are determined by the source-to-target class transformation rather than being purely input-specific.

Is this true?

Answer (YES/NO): YES